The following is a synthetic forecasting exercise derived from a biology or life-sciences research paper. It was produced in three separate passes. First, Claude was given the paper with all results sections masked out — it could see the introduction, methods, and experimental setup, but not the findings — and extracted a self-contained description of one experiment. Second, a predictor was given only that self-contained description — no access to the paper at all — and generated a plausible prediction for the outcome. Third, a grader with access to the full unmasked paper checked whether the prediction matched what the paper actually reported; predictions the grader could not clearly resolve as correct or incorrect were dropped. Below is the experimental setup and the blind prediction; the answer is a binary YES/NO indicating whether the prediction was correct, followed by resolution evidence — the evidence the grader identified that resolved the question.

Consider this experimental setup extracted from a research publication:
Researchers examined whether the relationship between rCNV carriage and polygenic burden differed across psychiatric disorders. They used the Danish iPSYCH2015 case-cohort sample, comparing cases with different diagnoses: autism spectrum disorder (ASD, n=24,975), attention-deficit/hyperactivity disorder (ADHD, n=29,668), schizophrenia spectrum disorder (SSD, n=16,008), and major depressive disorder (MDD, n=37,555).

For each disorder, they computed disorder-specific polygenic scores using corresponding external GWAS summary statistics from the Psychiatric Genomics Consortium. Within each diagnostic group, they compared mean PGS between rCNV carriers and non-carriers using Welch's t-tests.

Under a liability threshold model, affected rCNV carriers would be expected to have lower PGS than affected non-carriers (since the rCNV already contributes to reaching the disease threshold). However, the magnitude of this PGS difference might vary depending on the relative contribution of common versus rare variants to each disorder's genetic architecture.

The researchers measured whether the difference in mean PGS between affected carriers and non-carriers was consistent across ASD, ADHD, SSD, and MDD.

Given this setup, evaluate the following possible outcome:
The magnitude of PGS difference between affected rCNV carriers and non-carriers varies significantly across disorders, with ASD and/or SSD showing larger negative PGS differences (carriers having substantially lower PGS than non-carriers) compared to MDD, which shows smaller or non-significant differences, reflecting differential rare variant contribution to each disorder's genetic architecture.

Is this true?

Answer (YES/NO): NO